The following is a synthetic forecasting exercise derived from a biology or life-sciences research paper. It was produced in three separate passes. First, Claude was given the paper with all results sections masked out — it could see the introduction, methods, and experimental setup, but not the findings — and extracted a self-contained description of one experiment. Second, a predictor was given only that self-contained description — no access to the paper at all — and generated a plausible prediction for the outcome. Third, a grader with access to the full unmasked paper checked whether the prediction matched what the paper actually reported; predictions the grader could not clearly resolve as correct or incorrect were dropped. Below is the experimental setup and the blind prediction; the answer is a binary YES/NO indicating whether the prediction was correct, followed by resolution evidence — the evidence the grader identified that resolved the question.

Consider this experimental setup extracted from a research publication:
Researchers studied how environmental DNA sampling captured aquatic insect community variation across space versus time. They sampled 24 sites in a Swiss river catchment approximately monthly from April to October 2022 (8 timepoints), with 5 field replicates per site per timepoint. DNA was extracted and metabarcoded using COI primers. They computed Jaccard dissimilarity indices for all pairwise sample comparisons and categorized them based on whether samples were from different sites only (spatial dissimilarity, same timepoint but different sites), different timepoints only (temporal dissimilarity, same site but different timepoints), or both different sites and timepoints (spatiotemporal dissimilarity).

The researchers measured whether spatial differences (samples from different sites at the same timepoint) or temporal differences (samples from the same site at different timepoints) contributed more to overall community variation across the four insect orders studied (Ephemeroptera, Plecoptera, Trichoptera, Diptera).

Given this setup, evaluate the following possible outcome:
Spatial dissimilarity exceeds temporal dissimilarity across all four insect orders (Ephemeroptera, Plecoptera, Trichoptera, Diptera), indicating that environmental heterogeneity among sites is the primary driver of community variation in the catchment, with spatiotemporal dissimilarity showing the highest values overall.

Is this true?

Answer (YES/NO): NO